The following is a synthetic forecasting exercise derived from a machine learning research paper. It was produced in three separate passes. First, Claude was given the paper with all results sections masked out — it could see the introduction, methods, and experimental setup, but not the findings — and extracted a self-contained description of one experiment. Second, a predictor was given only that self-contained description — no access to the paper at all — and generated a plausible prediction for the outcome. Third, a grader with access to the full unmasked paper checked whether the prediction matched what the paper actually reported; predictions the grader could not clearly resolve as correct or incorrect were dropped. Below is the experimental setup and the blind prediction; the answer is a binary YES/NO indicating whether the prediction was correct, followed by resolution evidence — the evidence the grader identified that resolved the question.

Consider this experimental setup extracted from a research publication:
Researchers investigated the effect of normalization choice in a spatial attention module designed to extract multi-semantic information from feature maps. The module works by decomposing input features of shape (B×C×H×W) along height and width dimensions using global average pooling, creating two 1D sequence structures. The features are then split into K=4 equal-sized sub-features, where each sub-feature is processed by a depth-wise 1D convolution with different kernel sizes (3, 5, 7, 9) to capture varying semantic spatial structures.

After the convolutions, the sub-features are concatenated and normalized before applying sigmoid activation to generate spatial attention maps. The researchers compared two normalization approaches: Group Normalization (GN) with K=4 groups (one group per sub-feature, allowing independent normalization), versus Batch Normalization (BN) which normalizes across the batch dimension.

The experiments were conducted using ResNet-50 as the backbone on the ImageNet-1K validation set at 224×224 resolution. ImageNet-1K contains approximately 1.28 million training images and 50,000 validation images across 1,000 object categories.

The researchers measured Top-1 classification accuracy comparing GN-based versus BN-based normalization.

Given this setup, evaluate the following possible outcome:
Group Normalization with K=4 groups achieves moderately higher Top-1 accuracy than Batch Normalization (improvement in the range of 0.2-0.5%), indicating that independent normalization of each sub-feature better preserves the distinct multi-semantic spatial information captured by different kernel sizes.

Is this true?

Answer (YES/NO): YES